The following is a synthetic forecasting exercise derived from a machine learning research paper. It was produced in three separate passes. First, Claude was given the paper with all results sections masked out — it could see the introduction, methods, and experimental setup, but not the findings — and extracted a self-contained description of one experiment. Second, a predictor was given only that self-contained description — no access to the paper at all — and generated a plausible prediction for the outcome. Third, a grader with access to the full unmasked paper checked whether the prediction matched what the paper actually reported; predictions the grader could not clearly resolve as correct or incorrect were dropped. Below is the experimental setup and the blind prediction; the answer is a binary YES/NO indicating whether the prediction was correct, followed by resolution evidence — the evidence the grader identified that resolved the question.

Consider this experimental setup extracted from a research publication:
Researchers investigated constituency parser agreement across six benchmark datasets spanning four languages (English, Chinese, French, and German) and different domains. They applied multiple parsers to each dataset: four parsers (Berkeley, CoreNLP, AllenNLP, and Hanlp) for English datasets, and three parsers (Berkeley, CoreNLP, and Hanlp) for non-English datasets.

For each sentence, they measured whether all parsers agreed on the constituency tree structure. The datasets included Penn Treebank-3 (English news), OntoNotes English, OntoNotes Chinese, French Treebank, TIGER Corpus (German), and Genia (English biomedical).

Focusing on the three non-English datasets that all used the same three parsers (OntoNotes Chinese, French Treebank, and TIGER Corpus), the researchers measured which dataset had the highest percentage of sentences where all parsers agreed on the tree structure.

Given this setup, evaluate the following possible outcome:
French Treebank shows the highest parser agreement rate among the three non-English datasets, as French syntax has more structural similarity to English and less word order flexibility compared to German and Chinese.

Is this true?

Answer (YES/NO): NO